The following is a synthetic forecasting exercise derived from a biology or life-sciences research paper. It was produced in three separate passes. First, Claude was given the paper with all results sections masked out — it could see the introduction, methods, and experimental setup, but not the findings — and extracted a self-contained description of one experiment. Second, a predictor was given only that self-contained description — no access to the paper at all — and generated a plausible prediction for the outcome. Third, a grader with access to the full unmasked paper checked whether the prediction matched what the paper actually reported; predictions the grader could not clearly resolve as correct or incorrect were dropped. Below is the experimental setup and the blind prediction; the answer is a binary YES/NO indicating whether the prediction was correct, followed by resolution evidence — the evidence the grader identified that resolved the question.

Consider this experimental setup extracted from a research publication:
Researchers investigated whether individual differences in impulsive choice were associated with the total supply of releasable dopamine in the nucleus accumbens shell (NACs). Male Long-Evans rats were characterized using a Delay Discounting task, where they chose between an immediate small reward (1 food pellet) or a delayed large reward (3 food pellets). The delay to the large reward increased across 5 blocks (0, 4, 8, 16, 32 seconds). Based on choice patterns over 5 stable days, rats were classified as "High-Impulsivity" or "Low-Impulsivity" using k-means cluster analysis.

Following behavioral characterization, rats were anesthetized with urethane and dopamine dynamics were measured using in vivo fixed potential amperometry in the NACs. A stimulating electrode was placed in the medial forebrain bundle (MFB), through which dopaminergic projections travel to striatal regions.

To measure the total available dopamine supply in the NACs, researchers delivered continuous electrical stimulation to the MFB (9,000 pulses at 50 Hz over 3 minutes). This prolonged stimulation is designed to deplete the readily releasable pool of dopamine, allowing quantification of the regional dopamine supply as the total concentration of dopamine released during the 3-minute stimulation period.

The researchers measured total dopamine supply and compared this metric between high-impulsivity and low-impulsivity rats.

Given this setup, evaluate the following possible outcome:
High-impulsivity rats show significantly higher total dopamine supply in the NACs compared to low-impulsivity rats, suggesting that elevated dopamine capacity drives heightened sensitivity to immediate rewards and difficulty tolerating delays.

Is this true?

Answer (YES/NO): NO